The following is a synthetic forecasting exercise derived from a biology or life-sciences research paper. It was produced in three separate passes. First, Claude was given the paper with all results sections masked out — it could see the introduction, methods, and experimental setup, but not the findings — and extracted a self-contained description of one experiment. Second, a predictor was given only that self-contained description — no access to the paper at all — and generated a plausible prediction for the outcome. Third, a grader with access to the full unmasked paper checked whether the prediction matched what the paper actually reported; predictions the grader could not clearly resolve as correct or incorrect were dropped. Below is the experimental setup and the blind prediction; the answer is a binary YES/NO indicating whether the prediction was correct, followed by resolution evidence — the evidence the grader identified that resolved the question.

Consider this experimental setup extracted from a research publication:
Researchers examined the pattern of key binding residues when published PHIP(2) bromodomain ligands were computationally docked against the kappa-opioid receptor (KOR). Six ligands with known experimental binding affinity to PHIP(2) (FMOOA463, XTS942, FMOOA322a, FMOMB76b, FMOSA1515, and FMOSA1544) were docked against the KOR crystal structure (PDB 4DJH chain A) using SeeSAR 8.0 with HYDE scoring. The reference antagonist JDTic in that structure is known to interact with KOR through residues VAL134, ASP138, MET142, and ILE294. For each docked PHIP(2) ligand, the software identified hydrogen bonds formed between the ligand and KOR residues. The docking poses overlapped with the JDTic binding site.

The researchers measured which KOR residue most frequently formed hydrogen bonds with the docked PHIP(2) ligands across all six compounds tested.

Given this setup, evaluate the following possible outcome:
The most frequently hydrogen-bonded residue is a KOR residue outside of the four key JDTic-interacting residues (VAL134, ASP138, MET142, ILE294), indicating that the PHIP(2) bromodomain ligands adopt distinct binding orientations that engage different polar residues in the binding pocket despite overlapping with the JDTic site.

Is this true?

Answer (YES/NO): NO